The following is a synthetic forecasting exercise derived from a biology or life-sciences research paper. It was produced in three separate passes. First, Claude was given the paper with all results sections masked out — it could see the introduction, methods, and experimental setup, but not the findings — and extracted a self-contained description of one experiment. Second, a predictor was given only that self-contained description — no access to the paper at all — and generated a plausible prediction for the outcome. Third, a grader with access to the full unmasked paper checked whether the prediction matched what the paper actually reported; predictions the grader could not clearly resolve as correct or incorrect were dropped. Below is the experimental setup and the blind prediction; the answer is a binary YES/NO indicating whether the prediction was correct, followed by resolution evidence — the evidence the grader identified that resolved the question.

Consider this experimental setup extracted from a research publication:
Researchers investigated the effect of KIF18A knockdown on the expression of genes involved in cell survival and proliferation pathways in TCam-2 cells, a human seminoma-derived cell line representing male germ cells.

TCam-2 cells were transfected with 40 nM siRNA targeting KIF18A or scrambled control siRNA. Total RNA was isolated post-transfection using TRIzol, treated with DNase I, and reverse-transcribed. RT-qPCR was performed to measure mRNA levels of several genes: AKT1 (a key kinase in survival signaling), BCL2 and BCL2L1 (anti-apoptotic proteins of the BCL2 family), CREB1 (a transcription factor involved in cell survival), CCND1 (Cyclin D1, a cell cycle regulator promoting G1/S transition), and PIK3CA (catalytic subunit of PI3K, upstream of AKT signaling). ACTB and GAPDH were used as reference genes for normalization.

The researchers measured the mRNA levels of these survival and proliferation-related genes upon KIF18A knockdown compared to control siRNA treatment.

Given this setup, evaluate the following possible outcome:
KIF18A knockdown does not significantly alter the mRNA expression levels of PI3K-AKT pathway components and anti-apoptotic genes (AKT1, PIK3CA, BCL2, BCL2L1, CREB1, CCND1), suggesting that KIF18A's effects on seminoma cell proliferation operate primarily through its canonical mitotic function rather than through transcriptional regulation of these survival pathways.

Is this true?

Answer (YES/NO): NO